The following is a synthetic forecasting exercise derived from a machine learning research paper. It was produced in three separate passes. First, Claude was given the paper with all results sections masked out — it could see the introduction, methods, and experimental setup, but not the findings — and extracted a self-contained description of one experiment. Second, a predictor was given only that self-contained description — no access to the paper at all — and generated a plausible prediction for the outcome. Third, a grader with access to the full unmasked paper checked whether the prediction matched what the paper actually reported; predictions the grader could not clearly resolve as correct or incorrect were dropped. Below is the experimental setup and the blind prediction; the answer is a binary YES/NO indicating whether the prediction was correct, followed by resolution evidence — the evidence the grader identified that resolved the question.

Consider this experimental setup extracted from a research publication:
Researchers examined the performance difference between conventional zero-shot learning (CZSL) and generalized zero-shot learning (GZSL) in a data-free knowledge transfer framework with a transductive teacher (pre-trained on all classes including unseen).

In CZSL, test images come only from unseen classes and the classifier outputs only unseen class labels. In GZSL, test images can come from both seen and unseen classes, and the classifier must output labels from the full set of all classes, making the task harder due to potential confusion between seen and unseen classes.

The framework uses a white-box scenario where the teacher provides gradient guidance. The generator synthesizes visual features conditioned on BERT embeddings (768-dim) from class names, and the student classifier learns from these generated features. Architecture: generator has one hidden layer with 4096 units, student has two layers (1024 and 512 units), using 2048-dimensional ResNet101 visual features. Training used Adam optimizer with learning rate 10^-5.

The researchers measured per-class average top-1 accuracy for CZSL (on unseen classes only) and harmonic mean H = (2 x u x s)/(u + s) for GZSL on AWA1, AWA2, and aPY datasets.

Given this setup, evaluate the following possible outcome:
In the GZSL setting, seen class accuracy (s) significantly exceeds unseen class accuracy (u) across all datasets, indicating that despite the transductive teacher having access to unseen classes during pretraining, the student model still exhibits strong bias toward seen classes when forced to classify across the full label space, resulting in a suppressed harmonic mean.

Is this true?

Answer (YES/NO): NO